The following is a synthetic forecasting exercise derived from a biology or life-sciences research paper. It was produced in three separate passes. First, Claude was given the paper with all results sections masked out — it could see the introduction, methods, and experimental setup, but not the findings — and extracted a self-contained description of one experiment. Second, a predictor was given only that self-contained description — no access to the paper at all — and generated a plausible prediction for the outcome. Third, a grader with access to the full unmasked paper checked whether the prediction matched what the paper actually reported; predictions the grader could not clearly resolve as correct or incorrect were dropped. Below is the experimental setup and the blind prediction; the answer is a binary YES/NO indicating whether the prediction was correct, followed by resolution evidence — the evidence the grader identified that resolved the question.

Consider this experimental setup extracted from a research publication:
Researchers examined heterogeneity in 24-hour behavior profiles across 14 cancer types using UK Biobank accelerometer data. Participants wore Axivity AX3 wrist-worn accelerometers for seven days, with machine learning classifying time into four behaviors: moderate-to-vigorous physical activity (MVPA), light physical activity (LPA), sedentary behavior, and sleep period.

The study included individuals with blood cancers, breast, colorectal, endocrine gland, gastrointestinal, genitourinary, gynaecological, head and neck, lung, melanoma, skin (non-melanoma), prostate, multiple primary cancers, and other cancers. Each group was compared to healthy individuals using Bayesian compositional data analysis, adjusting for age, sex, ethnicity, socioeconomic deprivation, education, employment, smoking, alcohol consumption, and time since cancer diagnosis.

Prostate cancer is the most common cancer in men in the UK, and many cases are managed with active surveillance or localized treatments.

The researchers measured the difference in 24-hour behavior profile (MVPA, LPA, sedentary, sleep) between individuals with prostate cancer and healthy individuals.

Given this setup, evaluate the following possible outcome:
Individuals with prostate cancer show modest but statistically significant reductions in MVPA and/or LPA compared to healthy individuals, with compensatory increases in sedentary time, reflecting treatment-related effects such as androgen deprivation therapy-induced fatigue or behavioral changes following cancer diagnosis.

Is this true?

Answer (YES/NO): NO